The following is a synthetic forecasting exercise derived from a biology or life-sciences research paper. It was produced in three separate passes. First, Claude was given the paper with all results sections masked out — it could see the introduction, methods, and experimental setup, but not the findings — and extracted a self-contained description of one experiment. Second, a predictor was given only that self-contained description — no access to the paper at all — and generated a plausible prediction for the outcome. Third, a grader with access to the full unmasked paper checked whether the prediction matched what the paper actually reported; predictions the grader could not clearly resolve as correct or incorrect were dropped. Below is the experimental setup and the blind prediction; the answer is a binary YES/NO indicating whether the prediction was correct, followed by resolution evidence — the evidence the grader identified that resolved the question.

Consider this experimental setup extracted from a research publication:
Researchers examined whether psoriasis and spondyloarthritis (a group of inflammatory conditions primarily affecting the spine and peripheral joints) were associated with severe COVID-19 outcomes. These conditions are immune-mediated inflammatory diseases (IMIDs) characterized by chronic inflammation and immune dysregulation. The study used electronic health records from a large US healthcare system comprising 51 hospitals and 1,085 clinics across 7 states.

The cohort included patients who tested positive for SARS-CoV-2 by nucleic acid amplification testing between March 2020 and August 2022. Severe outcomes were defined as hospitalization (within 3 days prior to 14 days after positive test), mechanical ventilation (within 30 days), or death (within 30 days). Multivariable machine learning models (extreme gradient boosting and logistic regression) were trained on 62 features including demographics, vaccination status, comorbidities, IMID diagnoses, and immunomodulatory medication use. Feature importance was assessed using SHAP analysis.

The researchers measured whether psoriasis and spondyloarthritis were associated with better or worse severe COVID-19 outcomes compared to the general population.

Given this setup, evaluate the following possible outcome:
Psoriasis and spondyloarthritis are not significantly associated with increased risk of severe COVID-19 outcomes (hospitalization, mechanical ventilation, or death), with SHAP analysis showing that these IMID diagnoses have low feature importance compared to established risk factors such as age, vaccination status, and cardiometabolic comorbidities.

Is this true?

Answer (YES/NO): NO